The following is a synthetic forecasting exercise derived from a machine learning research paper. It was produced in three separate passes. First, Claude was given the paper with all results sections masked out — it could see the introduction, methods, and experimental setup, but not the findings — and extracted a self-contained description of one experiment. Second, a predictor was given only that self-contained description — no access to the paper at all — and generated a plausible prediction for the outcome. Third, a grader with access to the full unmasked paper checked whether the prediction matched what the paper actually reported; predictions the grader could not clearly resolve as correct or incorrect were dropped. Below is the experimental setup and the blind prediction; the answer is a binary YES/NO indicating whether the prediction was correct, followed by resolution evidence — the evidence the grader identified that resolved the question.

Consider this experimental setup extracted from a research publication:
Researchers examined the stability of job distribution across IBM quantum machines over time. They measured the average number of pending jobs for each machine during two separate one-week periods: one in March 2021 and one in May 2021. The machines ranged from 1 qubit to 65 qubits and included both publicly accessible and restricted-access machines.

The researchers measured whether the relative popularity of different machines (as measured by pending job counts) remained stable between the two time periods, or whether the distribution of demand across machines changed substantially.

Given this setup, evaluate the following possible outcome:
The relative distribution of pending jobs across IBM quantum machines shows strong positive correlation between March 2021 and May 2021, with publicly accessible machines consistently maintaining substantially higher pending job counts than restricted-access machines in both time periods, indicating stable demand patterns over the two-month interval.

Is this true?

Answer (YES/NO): NO